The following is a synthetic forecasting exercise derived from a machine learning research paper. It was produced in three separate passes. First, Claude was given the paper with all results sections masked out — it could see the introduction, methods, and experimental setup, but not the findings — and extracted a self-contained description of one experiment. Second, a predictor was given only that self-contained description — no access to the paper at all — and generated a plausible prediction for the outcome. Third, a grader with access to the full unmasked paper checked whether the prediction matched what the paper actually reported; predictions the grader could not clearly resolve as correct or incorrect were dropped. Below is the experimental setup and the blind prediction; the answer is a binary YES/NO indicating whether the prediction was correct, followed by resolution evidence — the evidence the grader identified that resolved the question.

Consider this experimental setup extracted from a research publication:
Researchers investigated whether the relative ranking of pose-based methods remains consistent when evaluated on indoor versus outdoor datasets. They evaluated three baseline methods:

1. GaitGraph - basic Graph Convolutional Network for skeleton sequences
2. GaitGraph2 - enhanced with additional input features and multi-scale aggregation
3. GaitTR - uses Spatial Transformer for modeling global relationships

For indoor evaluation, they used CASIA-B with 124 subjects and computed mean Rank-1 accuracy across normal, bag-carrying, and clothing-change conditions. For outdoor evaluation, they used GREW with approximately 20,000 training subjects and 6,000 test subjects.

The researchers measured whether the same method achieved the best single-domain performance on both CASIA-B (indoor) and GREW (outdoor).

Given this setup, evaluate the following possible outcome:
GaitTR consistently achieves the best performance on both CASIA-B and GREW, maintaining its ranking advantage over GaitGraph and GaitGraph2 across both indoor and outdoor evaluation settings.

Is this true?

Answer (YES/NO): YES